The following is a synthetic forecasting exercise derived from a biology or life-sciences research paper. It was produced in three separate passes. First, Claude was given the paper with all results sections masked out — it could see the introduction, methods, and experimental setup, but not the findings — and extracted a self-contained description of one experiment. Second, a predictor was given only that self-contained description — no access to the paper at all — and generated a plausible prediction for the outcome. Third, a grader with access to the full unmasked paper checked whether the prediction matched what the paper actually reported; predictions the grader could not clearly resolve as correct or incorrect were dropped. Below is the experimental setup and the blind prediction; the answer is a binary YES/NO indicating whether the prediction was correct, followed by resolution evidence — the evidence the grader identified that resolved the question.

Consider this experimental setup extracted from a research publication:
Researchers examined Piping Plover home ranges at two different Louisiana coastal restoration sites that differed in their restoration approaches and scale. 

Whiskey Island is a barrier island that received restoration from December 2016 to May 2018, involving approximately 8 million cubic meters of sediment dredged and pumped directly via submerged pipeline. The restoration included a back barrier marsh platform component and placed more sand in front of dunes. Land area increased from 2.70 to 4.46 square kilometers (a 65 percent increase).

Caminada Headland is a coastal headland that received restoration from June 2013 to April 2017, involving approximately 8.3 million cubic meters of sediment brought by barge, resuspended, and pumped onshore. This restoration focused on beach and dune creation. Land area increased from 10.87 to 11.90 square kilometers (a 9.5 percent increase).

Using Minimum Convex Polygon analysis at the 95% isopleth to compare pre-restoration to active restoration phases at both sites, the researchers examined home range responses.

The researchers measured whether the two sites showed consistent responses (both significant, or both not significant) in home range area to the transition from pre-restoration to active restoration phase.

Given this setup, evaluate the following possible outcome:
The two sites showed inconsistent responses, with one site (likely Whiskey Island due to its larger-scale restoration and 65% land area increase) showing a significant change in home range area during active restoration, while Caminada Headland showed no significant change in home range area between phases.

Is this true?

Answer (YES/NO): NO